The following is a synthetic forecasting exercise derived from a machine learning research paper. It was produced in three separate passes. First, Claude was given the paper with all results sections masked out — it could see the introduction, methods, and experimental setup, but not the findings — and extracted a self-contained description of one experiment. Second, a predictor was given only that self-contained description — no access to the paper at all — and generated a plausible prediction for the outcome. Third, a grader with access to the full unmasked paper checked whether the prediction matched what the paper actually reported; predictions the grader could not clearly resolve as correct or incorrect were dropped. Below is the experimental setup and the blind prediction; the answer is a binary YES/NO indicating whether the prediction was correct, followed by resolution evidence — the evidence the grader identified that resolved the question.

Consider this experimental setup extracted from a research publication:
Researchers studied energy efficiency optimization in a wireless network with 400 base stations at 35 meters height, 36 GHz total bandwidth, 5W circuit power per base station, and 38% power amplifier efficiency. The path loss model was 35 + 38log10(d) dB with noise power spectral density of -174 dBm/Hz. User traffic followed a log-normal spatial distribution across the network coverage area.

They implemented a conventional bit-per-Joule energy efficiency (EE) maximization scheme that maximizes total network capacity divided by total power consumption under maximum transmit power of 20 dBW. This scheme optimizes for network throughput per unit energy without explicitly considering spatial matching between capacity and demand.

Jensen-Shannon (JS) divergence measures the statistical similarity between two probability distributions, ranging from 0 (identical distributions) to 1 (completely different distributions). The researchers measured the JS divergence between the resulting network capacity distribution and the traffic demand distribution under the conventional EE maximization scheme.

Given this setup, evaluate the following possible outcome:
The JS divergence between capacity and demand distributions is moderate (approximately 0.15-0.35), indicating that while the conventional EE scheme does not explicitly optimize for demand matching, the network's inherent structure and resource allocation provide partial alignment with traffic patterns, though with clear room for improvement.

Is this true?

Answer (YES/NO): YES